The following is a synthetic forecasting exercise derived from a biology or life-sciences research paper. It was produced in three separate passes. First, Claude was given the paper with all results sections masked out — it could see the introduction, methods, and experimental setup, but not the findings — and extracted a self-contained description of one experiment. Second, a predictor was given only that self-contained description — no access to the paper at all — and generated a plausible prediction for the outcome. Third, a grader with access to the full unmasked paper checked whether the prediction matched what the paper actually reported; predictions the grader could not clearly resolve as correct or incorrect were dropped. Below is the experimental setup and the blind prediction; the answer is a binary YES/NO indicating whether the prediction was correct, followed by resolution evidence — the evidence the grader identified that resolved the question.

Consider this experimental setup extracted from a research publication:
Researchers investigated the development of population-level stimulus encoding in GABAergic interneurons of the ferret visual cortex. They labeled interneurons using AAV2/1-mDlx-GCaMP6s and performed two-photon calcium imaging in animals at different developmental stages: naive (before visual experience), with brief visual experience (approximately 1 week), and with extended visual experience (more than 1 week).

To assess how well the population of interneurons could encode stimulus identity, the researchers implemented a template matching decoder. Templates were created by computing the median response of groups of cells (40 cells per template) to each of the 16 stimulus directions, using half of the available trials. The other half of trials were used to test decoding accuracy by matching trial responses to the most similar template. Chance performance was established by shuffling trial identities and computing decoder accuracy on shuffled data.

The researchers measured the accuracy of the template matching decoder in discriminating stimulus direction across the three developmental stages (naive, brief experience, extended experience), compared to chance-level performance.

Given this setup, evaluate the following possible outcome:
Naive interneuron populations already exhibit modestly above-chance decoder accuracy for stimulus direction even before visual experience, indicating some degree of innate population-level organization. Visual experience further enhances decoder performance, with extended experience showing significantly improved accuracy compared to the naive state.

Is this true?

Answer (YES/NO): YES